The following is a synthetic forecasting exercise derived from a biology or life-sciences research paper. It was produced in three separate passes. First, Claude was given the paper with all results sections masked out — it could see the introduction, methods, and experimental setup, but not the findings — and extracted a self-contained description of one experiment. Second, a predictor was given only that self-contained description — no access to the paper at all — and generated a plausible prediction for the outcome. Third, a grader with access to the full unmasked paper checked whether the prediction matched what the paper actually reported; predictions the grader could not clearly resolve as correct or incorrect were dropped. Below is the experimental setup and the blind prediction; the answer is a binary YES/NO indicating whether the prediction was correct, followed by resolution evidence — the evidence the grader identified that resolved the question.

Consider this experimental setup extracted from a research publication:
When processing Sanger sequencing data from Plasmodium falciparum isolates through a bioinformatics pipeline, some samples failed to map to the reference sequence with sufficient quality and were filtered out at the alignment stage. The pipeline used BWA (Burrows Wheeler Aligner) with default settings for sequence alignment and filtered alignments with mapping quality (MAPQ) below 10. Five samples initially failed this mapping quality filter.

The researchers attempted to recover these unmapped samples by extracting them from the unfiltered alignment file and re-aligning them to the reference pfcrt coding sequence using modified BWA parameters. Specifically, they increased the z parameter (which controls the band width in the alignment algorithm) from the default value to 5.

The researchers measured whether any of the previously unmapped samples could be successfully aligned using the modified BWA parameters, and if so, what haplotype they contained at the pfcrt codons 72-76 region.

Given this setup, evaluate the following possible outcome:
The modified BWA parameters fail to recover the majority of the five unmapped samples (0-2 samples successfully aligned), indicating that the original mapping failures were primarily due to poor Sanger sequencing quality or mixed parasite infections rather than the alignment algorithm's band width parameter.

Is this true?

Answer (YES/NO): YES